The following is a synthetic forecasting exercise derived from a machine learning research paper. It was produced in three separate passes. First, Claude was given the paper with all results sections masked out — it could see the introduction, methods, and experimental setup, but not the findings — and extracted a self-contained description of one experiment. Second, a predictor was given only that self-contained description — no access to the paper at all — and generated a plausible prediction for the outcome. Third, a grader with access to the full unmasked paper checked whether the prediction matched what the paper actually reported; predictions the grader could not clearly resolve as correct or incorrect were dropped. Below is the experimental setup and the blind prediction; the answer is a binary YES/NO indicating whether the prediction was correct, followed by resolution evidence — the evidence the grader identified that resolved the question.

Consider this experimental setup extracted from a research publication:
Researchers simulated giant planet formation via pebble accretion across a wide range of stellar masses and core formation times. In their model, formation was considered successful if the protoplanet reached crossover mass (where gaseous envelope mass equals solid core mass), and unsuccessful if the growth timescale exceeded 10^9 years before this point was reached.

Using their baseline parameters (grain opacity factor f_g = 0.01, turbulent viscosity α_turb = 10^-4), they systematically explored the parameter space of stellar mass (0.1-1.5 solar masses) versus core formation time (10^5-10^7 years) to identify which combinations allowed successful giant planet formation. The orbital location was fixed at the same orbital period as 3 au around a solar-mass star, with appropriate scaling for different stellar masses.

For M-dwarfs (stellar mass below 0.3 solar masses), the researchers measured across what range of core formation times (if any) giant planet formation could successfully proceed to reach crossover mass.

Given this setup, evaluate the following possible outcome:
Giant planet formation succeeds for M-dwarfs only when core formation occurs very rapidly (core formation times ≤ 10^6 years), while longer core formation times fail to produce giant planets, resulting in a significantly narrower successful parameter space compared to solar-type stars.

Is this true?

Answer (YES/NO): NO